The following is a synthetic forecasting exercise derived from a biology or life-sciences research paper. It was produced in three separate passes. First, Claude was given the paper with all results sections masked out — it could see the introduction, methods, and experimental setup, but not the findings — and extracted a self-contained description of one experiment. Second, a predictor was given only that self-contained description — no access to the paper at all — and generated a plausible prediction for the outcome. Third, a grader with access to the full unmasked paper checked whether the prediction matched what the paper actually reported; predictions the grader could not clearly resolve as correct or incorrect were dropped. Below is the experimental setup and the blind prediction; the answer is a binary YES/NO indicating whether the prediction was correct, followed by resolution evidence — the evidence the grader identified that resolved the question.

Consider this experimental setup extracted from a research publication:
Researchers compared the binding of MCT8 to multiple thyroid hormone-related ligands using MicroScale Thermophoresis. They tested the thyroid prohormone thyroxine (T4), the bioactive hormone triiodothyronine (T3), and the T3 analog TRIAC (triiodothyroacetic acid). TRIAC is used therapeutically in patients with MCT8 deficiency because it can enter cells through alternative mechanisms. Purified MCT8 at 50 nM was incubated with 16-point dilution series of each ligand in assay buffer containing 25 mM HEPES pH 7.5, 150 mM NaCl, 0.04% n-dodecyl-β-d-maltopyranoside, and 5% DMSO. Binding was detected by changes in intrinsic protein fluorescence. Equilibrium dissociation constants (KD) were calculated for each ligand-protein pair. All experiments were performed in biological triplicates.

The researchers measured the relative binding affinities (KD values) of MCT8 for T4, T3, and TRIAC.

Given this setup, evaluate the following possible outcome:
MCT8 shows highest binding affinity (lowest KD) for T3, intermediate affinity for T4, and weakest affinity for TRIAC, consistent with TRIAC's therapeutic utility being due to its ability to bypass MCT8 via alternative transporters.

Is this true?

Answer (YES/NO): NO